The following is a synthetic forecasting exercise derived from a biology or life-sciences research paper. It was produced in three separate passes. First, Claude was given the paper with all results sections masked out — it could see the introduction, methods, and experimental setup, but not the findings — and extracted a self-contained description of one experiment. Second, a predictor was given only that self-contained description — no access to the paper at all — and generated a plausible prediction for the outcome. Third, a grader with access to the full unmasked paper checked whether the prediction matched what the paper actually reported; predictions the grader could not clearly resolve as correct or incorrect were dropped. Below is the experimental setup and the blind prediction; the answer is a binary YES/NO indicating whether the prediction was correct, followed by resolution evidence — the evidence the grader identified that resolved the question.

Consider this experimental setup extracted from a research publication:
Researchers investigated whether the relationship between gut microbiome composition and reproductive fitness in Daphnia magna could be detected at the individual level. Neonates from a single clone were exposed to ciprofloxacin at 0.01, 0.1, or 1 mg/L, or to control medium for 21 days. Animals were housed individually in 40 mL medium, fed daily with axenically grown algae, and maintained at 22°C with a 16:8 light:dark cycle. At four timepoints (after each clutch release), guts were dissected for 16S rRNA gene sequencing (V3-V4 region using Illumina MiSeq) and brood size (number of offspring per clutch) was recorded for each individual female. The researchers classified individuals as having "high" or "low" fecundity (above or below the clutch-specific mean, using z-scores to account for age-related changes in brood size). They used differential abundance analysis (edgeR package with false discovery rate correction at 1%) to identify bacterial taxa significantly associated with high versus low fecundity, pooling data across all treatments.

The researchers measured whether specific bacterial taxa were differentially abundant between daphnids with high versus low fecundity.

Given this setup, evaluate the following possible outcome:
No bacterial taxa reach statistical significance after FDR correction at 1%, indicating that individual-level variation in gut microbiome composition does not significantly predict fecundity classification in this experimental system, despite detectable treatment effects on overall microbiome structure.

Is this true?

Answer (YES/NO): NO